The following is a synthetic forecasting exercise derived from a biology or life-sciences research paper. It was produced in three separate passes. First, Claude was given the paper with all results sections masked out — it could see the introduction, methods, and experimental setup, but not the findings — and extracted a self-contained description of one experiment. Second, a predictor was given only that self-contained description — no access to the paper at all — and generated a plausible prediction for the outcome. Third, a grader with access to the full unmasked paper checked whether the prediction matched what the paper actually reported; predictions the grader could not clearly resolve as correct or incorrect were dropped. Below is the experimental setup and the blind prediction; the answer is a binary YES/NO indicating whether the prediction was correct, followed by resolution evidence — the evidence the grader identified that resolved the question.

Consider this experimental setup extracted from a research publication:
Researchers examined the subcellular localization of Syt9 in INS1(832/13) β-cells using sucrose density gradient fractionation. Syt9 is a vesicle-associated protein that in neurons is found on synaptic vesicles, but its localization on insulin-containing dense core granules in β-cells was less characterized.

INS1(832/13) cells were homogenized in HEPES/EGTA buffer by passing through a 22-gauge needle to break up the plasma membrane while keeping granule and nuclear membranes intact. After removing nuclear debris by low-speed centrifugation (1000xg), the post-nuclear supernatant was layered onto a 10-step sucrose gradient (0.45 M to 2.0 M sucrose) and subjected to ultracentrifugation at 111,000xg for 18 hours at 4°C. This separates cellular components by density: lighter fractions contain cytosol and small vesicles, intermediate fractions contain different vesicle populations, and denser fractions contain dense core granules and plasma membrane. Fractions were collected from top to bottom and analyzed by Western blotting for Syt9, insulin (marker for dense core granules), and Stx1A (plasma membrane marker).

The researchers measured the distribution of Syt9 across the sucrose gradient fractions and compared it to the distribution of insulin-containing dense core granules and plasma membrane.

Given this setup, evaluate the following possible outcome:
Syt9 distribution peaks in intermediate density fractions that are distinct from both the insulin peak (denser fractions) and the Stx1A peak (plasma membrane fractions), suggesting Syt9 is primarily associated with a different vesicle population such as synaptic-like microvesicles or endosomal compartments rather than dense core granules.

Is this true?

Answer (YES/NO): NO